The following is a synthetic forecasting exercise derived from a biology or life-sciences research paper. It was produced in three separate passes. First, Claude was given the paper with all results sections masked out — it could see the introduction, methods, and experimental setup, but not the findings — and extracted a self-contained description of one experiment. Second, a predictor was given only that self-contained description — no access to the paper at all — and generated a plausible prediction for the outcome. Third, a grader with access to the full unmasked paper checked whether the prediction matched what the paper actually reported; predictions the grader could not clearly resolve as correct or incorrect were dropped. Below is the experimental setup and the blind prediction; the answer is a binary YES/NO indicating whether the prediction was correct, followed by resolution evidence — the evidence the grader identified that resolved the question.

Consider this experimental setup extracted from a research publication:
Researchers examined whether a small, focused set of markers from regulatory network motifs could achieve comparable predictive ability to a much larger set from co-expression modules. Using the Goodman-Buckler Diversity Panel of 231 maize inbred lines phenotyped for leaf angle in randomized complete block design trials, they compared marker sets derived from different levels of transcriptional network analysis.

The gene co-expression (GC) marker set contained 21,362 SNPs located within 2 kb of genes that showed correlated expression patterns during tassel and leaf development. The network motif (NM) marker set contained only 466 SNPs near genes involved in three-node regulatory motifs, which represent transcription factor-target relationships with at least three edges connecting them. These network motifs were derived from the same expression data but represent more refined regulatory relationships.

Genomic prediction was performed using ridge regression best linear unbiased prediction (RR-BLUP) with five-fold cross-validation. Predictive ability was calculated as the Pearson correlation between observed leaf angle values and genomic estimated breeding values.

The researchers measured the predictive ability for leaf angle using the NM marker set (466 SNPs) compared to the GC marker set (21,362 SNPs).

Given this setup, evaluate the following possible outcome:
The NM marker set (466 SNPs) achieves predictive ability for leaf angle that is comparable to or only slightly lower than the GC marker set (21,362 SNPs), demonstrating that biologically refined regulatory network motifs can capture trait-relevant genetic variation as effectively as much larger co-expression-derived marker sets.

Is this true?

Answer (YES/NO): NO